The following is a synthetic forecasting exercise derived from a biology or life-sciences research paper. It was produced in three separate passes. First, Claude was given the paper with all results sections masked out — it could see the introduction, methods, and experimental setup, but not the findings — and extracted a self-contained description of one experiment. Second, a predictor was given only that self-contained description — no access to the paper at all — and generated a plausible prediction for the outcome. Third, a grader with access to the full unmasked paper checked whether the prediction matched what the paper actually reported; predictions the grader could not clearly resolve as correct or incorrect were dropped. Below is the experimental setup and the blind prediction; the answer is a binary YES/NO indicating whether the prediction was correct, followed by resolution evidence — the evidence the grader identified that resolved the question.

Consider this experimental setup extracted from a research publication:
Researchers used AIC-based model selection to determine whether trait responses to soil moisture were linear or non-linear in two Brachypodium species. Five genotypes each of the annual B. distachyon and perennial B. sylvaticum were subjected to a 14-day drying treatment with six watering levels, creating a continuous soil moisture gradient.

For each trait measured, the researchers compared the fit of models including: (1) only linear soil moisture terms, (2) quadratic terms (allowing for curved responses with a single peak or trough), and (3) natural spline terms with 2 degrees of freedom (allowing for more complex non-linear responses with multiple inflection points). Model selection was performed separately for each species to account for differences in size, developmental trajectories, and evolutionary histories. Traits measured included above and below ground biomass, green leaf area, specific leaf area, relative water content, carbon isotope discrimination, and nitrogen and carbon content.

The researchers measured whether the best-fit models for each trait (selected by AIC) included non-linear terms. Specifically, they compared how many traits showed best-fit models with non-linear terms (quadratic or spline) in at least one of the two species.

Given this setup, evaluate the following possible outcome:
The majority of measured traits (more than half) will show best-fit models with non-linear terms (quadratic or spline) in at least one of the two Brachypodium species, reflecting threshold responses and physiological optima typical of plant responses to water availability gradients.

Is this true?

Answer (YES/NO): YES